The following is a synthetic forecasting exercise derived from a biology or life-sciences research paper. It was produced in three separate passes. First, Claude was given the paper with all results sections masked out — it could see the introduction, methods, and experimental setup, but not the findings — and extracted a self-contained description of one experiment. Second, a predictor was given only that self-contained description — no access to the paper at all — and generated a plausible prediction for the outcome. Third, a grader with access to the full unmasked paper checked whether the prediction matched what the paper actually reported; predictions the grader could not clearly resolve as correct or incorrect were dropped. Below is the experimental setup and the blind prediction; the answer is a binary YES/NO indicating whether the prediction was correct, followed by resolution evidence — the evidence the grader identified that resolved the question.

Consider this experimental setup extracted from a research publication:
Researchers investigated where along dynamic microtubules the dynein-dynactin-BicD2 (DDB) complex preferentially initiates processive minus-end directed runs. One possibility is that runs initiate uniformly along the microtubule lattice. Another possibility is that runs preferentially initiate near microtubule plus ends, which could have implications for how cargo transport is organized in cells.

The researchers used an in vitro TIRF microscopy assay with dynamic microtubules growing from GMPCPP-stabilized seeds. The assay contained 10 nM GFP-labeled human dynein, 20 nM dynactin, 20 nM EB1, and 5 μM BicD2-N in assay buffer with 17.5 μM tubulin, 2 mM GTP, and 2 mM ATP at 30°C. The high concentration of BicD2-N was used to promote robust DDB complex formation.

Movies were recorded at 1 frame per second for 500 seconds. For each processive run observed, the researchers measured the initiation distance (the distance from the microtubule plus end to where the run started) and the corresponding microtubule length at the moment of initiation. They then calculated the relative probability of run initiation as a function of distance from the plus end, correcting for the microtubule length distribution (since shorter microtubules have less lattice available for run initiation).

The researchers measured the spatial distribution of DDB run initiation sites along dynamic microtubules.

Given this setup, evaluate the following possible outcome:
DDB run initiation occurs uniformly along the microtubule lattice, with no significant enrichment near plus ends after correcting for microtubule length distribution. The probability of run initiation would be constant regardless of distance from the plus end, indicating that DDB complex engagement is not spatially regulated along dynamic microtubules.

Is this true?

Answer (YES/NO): NO